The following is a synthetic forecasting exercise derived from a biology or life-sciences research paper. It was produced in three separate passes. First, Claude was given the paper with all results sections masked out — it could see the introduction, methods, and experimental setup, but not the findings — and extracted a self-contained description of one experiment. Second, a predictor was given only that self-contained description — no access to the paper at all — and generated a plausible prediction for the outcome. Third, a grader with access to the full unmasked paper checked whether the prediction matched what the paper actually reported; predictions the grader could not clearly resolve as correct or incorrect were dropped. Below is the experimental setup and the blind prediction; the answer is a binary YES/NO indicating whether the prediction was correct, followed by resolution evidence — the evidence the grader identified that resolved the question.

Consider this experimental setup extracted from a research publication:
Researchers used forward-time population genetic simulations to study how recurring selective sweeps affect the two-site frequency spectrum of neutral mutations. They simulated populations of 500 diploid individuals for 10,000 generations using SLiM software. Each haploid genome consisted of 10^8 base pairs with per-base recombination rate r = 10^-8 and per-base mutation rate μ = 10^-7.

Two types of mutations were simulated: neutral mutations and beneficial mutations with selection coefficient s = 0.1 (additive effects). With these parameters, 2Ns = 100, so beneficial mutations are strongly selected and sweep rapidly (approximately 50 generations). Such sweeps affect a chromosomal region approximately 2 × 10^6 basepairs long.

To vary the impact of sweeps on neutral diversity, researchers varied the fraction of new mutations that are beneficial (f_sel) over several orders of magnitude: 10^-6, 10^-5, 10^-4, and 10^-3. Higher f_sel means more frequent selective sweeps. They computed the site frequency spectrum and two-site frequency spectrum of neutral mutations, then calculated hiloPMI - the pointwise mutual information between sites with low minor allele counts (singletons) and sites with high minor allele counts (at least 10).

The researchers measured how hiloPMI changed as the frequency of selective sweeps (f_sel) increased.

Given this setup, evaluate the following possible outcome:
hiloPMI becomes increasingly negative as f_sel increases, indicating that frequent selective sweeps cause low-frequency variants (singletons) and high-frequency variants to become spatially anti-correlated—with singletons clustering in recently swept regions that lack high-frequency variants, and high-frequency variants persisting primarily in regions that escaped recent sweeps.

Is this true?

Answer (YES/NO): NO